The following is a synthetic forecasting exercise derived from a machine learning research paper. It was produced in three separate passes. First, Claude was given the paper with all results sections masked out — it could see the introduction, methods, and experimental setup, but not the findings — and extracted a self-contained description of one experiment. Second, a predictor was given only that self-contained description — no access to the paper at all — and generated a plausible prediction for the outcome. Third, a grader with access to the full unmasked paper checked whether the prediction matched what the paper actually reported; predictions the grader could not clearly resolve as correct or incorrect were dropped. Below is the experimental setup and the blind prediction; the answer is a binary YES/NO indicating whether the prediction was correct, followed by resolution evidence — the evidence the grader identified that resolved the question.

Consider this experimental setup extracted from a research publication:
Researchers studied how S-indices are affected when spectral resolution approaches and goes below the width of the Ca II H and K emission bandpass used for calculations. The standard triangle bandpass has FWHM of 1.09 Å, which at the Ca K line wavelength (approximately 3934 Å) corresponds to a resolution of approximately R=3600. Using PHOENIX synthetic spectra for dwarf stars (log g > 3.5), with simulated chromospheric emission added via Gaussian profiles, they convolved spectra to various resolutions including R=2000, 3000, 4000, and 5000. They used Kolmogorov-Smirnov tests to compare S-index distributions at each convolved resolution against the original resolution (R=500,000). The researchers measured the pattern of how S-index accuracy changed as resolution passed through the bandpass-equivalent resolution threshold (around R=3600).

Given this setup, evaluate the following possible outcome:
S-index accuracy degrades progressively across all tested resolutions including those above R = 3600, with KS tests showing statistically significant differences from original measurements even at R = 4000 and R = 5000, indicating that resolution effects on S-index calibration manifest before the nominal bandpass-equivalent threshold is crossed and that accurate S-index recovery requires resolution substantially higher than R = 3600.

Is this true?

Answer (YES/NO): YES